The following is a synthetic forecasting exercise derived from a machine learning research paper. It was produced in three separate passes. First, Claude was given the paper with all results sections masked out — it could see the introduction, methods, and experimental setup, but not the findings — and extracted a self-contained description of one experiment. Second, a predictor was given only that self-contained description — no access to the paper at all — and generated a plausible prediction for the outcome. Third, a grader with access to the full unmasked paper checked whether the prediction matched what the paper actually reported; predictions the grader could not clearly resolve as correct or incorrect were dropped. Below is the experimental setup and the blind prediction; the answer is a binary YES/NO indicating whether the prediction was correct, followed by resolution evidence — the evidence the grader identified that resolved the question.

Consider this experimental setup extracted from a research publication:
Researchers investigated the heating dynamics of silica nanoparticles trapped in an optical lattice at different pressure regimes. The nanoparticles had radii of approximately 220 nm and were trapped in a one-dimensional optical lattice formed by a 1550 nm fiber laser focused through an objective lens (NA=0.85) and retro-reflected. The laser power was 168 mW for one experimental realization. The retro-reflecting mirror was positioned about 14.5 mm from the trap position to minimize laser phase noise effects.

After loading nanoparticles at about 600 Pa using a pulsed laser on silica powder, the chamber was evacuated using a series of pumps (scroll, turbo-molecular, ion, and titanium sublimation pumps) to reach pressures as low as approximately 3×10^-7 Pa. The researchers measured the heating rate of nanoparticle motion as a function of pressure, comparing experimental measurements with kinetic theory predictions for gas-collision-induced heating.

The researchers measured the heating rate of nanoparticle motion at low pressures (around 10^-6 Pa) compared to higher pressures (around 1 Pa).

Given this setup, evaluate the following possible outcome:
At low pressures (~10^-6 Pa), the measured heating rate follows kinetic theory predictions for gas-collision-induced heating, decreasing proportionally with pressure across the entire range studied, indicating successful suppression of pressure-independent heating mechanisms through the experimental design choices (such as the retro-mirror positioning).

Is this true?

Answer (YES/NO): NO